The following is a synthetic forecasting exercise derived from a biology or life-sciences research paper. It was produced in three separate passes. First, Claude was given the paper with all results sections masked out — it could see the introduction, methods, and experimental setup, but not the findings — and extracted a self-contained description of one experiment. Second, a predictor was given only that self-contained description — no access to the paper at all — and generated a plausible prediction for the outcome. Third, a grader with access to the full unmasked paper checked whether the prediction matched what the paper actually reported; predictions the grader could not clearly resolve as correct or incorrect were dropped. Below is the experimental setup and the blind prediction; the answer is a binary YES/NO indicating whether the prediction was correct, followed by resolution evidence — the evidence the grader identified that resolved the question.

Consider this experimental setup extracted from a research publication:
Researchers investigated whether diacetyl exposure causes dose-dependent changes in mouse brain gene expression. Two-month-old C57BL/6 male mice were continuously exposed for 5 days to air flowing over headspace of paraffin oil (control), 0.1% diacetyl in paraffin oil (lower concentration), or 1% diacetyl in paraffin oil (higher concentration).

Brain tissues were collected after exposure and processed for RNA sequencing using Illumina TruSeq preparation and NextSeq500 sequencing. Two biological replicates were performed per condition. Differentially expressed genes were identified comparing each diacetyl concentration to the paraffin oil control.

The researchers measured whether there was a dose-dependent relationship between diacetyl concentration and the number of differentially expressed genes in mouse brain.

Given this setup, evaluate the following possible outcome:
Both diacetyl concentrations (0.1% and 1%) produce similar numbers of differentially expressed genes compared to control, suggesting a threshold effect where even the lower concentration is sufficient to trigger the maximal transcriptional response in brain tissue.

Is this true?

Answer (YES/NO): NO